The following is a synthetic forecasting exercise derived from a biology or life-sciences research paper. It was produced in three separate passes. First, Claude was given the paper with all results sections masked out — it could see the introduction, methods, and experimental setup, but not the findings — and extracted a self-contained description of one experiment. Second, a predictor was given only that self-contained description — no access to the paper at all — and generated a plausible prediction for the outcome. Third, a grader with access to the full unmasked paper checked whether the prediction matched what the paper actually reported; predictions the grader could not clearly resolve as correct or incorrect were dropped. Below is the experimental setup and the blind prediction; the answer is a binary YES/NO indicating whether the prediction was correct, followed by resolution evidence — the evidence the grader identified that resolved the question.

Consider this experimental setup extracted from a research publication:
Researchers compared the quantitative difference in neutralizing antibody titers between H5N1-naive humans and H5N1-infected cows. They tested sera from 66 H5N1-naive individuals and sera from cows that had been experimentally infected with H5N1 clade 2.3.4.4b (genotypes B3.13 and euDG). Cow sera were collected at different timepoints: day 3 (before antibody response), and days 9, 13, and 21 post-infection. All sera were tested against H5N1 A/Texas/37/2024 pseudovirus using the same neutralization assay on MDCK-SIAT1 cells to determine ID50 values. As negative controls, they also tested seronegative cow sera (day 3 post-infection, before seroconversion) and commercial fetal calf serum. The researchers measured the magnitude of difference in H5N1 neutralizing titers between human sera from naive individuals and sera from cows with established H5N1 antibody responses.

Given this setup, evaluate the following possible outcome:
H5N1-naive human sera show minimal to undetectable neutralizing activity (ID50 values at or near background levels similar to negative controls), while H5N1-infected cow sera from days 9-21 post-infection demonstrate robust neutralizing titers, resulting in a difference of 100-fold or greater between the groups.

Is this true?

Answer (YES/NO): NO